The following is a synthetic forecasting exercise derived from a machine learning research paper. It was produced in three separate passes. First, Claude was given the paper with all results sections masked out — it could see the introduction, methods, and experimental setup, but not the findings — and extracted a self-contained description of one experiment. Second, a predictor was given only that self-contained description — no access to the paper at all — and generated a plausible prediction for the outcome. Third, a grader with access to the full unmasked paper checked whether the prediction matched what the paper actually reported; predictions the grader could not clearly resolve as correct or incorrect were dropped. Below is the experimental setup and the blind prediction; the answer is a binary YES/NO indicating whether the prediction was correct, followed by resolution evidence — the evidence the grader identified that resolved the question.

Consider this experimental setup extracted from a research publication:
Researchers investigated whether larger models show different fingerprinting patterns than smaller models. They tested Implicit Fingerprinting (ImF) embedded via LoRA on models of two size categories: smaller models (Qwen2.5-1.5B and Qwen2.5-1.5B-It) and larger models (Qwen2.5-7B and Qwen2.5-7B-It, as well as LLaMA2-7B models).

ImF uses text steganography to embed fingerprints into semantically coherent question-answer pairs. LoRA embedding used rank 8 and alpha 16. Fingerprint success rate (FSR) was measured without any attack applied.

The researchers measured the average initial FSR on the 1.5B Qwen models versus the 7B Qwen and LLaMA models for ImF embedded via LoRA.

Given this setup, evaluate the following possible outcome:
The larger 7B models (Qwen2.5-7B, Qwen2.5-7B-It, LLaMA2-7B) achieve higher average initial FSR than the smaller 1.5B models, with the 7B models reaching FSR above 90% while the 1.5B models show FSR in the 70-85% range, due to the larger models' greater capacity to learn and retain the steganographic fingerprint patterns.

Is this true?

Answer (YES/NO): NO